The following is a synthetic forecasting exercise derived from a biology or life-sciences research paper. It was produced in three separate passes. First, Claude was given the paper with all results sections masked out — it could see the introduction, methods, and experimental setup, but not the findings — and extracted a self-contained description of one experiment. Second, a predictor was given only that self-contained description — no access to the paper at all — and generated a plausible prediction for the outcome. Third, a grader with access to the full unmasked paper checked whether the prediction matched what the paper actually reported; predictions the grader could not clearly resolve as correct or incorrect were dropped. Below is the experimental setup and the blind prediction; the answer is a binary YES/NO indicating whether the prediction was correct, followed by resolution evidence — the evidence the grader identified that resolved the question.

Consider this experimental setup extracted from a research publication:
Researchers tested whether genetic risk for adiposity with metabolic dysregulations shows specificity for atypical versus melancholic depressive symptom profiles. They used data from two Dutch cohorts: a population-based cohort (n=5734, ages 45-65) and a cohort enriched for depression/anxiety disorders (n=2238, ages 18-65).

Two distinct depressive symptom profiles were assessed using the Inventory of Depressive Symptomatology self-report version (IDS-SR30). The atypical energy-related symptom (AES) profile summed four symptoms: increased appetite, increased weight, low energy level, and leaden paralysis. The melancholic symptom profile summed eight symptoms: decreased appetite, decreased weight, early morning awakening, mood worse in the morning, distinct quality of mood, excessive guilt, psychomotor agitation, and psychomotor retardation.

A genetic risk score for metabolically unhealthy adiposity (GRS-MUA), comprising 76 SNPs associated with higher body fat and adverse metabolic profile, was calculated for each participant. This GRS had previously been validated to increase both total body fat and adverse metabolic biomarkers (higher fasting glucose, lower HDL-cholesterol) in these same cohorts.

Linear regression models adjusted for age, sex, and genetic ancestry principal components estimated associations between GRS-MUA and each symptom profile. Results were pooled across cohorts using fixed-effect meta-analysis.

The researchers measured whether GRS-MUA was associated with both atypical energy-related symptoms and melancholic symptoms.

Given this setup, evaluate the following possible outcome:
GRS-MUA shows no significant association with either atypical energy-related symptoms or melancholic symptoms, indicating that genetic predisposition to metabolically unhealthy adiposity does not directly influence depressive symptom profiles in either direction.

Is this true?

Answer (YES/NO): NO